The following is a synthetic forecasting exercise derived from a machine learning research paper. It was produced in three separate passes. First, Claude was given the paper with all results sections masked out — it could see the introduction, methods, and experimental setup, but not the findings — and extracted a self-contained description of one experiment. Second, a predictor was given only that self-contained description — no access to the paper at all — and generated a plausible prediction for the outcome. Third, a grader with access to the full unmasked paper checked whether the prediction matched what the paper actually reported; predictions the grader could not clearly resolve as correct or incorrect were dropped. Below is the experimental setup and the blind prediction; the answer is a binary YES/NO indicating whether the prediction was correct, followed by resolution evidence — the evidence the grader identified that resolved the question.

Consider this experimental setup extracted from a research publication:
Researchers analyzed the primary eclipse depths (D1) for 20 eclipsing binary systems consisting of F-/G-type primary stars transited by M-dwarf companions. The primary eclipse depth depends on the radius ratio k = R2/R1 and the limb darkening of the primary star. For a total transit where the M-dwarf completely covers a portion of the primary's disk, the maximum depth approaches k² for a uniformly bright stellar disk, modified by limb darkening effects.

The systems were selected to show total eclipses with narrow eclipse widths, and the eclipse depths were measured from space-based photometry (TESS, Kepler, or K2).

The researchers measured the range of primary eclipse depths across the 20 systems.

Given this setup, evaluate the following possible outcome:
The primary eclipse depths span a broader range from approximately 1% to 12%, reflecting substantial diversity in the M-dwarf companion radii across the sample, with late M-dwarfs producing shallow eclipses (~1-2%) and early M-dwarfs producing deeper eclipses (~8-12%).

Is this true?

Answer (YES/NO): NO